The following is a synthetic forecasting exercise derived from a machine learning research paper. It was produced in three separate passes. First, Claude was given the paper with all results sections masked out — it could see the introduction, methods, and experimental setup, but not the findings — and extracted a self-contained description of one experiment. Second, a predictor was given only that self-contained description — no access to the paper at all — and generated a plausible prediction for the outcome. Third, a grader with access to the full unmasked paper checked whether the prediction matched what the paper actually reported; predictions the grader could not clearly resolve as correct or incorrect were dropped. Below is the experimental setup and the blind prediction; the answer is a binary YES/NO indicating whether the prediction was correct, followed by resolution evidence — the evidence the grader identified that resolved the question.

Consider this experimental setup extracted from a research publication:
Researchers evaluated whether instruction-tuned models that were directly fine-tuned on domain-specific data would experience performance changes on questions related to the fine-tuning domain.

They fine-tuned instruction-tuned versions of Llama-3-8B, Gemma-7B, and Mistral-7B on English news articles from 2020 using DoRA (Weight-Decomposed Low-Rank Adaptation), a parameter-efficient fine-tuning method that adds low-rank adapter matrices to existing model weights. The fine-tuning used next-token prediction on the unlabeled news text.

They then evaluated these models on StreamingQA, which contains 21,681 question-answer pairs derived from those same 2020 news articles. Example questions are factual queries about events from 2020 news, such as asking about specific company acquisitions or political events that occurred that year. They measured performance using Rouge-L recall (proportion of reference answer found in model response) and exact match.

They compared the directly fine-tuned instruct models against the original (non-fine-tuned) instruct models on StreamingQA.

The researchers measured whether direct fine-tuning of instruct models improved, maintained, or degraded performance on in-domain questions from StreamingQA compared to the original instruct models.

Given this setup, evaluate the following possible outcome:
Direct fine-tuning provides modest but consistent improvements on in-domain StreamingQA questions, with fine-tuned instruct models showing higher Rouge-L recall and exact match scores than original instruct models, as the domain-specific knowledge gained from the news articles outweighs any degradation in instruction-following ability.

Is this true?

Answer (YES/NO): NO